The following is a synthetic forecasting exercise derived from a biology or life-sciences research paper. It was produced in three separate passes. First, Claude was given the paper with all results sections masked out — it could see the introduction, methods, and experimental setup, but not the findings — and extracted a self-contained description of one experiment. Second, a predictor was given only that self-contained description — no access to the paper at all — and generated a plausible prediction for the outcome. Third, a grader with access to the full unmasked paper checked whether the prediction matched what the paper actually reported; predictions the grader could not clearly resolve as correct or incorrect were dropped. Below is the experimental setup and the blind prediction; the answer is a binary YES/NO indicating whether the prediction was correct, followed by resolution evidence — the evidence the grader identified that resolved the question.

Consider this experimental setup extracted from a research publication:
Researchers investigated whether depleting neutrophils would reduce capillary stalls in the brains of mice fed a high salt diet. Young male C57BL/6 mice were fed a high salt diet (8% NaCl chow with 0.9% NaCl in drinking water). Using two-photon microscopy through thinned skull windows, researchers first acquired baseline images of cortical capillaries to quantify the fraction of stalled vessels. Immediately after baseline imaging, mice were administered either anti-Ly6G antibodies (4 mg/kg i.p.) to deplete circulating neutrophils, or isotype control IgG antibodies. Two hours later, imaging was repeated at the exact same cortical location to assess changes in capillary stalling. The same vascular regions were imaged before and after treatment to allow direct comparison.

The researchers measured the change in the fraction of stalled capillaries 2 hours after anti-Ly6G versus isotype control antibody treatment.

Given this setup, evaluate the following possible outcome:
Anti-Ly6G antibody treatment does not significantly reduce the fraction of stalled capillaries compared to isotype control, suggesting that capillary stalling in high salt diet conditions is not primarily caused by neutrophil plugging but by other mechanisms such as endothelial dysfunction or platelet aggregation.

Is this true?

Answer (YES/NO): NO